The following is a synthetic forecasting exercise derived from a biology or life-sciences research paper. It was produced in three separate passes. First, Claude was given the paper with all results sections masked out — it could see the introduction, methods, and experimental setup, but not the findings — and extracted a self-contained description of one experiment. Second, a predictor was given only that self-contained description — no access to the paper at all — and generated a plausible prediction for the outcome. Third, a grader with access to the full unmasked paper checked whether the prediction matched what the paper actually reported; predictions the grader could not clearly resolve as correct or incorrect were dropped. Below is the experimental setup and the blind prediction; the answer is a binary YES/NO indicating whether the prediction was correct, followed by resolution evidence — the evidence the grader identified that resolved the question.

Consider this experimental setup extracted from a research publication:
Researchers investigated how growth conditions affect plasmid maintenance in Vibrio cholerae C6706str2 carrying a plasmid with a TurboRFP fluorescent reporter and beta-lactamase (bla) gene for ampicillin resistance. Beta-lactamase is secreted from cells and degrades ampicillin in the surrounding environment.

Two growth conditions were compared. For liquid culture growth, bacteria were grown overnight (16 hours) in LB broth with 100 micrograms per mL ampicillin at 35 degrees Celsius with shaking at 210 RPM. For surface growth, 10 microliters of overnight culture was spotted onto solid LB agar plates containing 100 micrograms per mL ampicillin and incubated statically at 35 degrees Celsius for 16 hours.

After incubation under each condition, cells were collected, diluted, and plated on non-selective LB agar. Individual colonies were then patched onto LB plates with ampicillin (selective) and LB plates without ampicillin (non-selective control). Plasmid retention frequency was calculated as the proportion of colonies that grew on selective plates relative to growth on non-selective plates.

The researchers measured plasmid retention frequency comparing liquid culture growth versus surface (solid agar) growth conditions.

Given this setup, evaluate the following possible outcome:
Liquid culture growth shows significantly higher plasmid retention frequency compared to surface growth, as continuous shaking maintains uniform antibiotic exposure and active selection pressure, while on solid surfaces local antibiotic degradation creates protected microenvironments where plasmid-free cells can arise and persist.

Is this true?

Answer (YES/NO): YES